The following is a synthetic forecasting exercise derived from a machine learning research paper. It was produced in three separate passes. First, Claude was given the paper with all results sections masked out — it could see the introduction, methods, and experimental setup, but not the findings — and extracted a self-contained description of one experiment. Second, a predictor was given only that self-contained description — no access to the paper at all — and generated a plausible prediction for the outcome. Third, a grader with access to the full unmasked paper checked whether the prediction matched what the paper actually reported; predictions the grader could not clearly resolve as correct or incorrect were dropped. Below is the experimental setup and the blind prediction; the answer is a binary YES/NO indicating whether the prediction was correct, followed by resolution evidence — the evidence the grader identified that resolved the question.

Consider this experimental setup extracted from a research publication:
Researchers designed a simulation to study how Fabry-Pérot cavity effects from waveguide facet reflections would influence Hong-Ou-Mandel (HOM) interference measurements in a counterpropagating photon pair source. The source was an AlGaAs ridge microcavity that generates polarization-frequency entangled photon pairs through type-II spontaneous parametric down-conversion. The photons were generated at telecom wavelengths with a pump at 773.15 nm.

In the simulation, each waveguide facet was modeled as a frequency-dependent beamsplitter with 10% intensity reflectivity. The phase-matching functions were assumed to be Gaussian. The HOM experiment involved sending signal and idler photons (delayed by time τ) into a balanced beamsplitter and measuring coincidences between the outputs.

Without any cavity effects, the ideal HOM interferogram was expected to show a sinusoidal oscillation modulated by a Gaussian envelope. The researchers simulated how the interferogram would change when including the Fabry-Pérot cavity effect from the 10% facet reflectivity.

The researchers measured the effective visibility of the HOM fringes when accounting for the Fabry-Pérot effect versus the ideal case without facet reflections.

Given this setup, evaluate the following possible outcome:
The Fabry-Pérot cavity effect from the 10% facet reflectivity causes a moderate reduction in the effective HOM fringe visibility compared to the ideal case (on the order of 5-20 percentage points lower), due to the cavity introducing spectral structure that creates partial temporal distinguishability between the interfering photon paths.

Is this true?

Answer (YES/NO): NO